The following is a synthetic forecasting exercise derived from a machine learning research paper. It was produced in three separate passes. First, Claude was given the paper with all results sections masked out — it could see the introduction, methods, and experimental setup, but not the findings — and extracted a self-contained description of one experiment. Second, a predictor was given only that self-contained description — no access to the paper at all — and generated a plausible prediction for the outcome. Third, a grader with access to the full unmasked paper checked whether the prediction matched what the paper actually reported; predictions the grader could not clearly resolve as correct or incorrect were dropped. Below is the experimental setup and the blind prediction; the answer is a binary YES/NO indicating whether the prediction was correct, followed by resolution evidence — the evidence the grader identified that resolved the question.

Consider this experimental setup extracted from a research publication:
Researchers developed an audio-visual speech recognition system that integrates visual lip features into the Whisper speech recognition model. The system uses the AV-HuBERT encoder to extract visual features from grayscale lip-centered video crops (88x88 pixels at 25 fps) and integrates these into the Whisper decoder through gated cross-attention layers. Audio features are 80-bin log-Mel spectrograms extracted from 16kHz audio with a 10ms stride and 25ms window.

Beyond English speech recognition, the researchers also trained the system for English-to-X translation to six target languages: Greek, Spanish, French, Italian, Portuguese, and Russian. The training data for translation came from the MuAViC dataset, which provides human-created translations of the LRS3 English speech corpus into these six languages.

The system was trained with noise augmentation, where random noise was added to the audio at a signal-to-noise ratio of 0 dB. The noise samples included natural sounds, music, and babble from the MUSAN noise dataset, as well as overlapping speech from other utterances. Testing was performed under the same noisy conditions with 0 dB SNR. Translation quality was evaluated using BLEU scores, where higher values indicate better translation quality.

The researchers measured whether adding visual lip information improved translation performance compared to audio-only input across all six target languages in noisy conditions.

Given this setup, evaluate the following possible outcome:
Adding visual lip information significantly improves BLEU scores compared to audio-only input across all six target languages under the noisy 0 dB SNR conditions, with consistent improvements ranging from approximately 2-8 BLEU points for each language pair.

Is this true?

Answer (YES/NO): NO